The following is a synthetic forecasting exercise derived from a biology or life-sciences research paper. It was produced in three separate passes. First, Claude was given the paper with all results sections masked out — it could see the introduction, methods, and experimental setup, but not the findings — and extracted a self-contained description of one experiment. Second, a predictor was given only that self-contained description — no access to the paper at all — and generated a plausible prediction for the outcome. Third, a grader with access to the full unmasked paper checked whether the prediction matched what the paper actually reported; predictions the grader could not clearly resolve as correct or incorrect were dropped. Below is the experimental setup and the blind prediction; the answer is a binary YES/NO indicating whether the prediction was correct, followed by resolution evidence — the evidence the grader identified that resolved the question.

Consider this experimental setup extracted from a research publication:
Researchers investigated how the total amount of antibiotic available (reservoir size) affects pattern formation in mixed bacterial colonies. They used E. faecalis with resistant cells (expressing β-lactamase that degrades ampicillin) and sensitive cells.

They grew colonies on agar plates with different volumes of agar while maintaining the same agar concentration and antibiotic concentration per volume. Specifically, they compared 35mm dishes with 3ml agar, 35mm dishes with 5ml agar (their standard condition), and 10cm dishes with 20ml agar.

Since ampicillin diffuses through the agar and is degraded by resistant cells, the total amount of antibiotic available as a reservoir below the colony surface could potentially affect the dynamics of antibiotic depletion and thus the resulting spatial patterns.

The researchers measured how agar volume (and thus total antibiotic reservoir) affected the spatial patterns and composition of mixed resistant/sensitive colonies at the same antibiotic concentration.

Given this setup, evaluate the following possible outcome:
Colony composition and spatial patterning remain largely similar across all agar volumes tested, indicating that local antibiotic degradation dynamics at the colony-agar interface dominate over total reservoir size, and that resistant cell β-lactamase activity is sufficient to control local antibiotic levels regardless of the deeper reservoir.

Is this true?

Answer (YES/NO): YES